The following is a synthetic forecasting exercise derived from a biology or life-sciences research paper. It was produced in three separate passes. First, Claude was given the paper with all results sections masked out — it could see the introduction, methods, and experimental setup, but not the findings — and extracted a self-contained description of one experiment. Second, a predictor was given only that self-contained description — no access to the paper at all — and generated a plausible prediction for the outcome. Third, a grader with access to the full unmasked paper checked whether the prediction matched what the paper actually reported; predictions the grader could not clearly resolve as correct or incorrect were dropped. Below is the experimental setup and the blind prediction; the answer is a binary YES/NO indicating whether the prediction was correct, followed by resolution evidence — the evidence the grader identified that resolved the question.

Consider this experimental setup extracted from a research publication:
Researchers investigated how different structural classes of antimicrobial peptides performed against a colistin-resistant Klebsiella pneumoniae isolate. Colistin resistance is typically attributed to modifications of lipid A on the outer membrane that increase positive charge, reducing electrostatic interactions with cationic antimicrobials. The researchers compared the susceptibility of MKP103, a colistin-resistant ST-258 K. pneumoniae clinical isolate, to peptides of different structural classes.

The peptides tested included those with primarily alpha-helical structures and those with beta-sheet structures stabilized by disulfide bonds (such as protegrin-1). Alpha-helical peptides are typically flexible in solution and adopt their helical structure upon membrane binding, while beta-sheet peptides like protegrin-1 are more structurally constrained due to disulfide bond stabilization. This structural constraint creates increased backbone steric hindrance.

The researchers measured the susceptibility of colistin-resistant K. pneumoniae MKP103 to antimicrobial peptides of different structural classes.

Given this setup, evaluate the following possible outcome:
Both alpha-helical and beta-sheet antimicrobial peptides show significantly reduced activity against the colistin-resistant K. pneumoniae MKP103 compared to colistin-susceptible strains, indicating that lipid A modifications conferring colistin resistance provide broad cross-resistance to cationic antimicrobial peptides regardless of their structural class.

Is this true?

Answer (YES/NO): NO